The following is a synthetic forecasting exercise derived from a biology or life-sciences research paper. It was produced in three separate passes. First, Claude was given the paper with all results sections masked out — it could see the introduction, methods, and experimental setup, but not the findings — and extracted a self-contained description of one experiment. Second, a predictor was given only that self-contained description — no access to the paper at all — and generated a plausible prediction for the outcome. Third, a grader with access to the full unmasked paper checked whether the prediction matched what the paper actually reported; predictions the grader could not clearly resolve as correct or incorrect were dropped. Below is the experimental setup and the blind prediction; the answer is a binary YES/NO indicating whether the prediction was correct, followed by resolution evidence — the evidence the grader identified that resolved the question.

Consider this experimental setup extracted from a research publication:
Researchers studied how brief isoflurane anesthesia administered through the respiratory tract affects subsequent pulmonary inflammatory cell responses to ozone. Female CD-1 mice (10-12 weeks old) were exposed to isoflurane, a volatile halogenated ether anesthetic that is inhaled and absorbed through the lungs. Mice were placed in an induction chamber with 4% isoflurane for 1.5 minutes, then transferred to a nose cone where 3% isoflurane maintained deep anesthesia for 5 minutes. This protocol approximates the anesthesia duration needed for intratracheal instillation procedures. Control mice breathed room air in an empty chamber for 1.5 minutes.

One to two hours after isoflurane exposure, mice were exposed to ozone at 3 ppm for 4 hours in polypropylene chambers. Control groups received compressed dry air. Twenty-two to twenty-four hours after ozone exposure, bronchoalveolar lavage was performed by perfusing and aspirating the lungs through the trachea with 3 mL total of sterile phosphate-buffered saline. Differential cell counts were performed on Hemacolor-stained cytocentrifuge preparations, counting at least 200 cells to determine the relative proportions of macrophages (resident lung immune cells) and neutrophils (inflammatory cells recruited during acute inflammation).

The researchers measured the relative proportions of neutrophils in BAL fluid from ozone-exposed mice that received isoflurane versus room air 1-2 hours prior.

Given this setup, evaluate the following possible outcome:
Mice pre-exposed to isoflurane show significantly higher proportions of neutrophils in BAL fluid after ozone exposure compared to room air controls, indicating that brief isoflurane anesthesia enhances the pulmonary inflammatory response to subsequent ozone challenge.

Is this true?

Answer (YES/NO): NO